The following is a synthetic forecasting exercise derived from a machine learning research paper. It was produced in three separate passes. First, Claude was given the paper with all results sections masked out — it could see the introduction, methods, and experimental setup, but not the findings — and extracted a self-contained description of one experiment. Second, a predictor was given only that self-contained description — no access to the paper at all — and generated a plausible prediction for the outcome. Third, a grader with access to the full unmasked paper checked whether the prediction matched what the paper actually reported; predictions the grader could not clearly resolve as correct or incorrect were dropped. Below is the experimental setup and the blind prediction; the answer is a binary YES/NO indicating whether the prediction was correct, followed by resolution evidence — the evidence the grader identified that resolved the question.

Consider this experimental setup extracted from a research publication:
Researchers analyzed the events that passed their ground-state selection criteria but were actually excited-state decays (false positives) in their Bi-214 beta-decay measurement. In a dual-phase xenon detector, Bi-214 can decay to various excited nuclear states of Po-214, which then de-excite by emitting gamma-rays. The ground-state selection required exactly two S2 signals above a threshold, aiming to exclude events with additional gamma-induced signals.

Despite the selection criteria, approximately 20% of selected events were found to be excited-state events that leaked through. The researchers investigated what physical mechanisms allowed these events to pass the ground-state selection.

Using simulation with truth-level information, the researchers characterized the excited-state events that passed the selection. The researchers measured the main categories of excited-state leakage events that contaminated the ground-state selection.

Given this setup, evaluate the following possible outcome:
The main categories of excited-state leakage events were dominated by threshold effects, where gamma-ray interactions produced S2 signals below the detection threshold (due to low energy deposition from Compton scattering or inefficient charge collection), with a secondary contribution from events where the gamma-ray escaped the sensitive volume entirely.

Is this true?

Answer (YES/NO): NO